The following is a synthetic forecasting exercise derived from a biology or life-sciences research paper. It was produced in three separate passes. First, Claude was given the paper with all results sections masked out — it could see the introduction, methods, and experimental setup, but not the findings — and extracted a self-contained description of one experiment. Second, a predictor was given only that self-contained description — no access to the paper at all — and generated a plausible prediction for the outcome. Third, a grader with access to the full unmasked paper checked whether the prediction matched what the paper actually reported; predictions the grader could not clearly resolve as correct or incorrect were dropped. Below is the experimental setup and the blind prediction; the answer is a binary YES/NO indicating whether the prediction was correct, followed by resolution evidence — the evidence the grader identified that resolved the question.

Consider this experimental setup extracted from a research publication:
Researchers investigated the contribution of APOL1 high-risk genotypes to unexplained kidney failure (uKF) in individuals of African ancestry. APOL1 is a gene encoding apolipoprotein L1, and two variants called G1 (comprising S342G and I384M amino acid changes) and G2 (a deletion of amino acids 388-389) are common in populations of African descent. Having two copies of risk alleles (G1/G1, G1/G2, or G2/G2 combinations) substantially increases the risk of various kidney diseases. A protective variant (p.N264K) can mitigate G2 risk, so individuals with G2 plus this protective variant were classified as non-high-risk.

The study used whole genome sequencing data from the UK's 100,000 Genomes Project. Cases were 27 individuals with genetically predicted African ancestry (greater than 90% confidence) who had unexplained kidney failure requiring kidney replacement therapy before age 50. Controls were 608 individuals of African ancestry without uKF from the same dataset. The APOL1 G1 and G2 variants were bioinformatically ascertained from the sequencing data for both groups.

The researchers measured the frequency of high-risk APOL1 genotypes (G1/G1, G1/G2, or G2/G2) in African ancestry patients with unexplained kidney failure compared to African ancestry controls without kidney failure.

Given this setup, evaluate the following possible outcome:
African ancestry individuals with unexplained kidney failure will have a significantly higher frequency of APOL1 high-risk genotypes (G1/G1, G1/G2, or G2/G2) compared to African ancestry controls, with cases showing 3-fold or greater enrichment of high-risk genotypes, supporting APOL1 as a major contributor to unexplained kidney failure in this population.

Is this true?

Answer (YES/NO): YES